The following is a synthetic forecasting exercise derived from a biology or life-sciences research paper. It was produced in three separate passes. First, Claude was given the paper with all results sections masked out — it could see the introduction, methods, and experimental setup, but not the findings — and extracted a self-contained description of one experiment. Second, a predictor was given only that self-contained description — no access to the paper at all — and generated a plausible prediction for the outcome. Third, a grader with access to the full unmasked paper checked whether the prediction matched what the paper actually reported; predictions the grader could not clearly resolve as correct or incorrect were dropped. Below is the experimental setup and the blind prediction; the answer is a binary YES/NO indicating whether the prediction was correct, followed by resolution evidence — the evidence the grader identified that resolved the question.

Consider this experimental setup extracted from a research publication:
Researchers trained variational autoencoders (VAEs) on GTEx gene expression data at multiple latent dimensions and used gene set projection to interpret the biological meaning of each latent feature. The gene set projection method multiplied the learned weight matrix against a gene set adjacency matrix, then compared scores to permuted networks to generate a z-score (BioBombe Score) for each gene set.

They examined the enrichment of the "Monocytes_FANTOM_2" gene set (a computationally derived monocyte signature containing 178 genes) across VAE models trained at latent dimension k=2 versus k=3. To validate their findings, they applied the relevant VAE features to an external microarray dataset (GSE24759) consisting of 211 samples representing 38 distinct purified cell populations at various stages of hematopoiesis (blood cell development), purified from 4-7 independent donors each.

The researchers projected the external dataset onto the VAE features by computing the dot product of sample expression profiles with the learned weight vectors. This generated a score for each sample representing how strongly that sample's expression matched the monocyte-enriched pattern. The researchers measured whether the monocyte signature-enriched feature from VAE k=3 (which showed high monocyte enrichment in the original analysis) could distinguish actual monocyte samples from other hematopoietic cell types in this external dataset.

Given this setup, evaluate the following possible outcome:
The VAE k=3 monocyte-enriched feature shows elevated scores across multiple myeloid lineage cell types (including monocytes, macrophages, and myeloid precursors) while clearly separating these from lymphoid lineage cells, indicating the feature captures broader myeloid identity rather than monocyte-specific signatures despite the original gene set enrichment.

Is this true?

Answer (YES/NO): NO